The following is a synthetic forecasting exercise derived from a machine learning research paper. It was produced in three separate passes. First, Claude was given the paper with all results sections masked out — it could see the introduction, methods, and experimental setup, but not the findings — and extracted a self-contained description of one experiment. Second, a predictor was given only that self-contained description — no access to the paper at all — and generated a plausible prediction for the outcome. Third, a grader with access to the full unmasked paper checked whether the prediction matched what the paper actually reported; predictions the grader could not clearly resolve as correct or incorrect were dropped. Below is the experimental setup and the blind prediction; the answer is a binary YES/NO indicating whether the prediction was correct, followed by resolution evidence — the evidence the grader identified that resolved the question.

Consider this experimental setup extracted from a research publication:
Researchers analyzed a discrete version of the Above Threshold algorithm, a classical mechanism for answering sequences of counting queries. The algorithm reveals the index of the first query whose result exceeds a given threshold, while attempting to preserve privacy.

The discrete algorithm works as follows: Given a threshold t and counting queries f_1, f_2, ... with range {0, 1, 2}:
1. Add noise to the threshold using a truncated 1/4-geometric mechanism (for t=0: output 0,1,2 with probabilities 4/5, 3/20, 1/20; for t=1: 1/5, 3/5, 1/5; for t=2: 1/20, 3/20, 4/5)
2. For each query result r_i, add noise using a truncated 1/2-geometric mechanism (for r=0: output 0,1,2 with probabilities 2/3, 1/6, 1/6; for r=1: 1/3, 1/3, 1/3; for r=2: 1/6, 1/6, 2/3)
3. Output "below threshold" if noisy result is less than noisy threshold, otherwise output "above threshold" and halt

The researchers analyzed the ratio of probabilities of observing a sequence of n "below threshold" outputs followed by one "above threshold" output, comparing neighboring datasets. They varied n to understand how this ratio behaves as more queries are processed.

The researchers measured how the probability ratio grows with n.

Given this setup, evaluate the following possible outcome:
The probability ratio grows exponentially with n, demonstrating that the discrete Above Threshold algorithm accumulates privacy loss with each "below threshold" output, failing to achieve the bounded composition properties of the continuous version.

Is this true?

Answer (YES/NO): YES